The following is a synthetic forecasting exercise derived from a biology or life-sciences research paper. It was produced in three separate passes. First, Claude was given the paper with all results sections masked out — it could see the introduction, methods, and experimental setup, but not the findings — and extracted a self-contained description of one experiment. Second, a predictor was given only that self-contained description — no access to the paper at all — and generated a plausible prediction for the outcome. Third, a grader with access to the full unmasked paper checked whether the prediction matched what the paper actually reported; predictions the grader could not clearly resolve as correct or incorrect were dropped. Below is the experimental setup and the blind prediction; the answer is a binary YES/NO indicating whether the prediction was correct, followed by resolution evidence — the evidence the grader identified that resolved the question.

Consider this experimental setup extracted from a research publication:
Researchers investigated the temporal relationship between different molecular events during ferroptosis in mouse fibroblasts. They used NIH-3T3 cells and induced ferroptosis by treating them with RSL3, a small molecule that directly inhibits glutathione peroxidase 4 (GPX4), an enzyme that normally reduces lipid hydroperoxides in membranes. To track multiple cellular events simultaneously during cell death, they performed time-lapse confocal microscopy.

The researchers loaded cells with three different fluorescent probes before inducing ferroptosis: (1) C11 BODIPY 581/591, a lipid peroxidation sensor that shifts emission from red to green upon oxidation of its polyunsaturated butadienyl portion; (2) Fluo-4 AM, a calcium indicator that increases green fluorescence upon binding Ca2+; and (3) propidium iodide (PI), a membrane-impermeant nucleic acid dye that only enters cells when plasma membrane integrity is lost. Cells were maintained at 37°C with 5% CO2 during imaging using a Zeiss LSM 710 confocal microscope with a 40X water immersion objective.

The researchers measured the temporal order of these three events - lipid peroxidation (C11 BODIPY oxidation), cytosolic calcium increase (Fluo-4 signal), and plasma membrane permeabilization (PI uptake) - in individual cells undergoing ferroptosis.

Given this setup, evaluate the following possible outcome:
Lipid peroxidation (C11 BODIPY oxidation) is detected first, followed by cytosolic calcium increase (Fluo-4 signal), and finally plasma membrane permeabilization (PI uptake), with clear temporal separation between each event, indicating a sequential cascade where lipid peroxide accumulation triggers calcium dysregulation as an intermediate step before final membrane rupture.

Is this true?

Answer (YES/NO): YES